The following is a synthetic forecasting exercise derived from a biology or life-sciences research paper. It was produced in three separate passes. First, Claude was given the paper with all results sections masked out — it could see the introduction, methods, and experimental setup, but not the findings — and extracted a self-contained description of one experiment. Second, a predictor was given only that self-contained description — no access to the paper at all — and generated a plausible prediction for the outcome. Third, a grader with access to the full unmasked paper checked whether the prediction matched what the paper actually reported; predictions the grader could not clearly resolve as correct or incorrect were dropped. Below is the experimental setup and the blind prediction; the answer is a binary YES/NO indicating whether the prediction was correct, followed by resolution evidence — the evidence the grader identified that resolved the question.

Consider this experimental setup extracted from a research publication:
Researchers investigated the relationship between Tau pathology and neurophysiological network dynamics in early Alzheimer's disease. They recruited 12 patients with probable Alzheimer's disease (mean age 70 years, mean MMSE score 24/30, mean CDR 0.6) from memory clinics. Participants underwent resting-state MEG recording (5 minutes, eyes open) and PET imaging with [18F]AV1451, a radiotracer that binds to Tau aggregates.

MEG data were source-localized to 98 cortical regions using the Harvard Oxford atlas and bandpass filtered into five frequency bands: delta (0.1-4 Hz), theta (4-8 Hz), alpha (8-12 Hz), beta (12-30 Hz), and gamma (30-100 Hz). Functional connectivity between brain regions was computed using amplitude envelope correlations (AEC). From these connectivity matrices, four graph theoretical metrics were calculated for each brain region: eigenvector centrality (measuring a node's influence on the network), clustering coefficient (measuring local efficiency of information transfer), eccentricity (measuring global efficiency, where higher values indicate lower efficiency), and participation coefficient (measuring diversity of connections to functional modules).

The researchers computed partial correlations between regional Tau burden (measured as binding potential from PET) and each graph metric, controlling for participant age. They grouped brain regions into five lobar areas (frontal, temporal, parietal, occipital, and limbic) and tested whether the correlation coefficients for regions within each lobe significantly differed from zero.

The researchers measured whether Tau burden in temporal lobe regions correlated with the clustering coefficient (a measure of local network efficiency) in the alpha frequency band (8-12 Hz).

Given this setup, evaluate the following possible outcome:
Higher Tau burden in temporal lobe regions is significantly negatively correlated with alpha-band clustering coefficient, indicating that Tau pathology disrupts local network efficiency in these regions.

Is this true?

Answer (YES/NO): NO